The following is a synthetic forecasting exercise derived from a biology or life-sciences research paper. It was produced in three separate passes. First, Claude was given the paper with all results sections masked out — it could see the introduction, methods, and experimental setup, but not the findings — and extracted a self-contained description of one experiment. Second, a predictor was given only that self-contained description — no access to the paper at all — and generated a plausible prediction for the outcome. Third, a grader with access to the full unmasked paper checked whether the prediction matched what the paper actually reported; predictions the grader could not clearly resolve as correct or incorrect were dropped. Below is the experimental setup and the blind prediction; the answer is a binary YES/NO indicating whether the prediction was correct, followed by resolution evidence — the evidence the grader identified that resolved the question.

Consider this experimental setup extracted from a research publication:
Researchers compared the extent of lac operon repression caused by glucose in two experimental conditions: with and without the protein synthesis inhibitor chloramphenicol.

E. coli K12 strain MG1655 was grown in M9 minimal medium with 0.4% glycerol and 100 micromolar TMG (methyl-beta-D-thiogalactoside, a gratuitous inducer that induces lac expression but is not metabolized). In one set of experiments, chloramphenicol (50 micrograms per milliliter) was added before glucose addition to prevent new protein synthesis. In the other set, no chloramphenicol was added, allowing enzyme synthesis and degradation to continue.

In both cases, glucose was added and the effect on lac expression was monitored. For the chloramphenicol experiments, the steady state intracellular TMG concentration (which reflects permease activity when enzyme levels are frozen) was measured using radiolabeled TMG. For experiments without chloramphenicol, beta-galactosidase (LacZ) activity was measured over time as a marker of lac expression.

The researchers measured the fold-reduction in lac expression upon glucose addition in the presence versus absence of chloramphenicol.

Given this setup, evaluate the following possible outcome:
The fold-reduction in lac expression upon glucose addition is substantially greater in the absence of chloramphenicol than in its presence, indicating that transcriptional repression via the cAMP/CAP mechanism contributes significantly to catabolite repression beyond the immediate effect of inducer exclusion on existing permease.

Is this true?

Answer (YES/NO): NO